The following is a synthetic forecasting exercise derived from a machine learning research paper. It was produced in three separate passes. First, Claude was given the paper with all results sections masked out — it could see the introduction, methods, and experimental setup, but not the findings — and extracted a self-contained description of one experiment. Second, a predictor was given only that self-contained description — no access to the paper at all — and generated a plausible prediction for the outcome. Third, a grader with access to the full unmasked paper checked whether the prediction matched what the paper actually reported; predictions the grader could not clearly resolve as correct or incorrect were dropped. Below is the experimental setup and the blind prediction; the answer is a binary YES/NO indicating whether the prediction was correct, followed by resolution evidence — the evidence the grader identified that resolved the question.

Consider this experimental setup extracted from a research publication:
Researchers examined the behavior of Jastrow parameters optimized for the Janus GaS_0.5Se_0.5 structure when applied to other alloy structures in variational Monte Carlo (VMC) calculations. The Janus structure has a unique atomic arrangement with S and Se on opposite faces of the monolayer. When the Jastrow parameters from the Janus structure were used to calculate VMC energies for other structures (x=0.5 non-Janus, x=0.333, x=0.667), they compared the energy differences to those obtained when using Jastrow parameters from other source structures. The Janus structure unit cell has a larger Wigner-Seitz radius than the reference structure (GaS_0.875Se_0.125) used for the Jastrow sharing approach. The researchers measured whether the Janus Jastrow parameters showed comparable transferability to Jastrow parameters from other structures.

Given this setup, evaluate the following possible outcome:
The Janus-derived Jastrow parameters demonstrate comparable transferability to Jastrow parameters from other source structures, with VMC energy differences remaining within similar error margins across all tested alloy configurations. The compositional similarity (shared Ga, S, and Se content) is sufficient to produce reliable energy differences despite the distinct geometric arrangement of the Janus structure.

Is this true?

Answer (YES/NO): NO